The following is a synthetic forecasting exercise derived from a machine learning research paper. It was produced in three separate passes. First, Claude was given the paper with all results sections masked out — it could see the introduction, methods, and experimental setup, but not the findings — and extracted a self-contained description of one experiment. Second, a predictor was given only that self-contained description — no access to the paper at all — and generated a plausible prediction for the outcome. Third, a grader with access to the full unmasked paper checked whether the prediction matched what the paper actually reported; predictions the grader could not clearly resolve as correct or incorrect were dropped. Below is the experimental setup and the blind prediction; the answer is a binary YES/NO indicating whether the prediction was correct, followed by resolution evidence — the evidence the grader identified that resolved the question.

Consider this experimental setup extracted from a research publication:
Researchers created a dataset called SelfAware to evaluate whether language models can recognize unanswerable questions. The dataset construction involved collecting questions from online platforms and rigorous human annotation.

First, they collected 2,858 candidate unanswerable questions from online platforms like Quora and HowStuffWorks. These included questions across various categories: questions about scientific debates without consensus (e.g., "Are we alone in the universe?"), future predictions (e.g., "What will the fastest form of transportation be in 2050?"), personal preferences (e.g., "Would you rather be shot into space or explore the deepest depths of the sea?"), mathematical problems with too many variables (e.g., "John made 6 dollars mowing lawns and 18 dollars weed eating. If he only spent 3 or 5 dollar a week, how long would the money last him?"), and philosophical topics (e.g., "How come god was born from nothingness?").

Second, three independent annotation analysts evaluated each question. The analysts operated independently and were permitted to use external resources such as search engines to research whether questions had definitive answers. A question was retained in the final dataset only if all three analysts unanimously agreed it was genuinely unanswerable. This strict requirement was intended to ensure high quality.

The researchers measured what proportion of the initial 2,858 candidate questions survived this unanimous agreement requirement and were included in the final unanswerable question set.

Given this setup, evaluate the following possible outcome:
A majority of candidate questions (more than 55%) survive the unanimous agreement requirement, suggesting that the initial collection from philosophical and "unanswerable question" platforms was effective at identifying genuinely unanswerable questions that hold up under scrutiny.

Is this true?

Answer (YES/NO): NO